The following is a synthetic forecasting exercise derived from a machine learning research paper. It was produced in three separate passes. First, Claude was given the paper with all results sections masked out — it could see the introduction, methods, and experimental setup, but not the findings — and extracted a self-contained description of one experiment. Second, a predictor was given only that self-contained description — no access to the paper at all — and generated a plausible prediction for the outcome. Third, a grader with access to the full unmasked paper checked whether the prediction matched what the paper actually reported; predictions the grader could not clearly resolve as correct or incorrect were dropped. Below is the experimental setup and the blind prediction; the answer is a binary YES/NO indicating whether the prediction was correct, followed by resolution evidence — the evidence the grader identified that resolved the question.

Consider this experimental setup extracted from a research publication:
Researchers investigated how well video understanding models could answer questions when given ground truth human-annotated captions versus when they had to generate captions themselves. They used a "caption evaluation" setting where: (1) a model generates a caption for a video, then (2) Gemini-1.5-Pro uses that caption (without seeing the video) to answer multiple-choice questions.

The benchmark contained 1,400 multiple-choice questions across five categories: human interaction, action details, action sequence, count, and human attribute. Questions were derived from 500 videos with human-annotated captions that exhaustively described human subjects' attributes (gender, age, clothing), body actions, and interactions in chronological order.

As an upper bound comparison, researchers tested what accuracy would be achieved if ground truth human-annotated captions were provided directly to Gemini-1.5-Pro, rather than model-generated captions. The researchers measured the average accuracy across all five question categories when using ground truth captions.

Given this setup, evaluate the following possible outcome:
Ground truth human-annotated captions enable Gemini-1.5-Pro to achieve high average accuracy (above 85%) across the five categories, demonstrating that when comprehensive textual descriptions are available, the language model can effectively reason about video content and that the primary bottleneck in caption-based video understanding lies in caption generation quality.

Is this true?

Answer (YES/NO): YES